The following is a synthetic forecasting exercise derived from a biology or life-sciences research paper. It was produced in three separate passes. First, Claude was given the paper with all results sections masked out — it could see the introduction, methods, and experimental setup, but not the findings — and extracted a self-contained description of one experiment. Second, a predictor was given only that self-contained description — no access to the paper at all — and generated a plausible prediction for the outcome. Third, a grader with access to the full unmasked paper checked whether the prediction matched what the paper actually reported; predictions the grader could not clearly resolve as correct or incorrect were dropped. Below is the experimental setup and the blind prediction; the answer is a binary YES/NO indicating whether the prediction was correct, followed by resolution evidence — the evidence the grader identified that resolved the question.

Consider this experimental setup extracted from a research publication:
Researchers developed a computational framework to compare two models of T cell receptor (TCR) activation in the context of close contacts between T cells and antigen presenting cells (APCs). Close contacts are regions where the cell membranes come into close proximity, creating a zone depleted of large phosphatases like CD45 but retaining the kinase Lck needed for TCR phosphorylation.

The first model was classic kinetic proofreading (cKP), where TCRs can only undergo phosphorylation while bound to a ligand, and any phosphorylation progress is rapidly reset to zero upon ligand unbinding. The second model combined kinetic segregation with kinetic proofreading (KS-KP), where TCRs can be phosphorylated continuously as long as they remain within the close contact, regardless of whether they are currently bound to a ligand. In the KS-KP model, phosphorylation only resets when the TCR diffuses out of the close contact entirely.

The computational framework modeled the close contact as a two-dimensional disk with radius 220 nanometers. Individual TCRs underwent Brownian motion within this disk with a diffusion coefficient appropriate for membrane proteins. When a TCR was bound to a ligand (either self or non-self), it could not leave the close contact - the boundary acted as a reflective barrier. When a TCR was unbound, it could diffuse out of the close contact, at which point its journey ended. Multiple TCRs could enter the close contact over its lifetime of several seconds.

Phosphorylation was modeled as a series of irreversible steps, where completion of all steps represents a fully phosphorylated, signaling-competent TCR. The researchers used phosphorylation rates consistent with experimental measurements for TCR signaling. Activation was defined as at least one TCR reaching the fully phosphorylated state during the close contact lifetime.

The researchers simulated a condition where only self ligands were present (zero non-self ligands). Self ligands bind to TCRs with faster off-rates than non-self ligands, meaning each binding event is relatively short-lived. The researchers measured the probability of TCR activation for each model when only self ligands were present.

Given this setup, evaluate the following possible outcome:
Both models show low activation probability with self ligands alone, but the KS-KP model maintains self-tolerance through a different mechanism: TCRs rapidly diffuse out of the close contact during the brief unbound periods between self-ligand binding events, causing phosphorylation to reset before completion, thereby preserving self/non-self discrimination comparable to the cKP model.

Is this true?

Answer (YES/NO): NO